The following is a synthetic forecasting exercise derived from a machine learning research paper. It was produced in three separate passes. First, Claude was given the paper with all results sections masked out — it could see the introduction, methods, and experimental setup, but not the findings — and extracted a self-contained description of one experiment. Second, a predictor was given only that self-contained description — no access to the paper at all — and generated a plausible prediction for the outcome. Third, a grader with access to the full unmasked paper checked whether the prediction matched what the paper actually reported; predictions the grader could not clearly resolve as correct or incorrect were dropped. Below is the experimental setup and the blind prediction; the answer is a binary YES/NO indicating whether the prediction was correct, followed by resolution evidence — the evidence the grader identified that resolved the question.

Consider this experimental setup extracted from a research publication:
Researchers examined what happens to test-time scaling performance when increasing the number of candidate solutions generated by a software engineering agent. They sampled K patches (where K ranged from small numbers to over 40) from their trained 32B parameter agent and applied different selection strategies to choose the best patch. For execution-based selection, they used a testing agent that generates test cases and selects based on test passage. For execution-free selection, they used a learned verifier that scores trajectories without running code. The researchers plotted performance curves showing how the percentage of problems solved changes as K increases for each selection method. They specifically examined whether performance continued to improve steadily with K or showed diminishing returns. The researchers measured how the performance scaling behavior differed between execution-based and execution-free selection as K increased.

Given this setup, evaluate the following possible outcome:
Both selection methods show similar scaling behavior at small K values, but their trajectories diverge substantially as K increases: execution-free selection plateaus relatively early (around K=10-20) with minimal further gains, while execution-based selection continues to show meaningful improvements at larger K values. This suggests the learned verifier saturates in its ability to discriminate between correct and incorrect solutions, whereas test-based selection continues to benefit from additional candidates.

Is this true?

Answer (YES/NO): NO